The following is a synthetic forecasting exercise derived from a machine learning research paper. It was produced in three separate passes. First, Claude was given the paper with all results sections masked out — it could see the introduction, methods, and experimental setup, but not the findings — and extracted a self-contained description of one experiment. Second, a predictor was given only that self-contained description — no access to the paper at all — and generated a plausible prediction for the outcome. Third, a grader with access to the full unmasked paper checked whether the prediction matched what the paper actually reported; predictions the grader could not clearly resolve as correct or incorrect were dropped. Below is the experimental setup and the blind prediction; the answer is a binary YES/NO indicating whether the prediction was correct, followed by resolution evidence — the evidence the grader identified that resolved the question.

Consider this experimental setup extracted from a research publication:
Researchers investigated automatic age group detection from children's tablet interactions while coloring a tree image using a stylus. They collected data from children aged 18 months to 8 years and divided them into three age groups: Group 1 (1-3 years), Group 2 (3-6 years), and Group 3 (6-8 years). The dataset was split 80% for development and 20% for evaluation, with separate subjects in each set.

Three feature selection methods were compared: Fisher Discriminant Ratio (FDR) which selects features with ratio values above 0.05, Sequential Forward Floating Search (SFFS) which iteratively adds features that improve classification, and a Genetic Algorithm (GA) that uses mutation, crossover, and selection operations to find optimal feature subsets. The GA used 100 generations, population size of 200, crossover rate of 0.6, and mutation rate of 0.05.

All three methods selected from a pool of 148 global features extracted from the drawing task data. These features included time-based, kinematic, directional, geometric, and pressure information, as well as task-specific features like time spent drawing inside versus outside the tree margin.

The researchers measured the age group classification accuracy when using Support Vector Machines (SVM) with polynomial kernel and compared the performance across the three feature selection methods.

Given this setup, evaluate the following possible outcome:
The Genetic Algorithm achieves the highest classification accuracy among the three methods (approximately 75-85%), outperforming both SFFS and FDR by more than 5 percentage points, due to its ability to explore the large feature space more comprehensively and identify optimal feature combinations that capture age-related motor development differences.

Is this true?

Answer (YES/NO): NO